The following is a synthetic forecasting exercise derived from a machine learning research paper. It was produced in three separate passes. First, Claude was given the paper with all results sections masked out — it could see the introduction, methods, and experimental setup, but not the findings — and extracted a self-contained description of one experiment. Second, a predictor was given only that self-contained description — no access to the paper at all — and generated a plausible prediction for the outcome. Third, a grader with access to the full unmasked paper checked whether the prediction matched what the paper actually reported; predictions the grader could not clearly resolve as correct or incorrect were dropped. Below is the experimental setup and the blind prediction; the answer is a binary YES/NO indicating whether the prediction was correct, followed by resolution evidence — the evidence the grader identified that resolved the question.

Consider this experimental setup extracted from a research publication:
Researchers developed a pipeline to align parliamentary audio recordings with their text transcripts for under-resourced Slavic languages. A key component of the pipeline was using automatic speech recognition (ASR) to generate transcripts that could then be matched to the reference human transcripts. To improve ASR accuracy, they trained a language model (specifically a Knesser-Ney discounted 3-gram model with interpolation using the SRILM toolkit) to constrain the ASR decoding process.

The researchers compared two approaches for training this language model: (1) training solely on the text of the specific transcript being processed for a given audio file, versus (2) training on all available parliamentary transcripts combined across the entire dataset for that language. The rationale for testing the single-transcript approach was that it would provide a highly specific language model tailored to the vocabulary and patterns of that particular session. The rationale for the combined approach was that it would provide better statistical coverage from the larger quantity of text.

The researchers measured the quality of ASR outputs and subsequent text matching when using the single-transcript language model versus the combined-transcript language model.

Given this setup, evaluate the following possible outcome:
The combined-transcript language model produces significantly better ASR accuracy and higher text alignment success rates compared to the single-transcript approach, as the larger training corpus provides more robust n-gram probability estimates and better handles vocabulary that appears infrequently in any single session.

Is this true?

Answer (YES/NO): YES